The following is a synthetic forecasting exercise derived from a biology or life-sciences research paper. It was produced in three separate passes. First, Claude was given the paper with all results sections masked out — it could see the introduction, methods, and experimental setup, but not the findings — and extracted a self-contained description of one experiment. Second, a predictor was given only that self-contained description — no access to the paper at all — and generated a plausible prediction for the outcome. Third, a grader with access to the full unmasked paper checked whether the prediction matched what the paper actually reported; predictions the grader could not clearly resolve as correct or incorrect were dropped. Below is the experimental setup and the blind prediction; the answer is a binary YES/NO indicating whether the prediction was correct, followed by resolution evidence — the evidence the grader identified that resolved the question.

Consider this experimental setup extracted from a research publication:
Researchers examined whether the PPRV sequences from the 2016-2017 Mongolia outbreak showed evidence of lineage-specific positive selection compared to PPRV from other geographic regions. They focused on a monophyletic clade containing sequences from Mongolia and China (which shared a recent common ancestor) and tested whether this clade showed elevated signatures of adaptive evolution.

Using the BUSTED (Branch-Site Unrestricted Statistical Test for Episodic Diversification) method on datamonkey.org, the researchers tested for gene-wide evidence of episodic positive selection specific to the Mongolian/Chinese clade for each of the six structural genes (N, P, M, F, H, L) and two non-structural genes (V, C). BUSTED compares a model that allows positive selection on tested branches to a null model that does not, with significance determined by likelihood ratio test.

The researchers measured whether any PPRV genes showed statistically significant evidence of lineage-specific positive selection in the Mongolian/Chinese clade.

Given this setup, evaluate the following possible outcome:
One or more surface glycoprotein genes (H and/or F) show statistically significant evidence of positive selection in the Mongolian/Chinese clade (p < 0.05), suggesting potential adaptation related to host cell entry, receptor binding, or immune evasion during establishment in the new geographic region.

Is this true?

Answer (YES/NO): NO